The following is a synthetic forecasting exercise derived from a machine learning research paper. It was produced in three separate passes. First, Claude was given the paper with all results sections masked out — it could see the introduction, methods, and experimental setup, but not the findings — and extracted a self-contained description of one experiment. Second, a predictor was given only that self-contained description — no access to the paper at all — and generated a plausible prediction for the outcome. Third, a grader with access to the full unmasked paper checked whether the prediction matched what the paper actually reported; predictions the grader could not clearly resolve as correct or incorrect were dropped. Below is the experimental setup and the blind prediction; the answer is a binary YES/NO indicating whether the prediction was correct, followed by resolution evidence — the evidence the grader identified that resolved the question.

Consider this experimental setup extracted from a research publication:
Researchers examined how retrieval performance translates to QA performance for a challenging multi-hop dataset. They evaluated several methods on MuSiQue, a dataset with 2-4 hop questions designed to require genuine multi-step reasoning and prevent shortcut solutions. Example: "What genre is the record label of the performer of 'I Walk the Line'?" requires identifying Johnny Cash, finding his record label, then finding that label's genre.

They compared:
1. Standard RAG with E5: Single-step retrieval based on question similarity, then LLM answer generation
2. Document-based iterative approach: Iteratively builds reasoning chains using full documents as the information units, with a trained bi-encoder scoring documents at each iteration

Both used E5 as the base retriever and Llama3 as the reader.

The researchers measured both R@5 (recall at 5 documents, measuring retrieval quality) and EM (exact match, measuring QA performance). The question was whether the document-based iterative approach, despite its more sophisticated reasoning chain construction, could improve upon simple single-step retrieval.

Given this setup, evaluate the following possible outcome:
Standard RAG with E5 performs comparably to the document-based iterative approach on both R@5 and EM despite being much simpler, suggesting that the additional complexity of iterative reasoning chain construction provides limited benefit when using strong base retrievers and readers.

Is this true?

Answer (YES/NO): NO